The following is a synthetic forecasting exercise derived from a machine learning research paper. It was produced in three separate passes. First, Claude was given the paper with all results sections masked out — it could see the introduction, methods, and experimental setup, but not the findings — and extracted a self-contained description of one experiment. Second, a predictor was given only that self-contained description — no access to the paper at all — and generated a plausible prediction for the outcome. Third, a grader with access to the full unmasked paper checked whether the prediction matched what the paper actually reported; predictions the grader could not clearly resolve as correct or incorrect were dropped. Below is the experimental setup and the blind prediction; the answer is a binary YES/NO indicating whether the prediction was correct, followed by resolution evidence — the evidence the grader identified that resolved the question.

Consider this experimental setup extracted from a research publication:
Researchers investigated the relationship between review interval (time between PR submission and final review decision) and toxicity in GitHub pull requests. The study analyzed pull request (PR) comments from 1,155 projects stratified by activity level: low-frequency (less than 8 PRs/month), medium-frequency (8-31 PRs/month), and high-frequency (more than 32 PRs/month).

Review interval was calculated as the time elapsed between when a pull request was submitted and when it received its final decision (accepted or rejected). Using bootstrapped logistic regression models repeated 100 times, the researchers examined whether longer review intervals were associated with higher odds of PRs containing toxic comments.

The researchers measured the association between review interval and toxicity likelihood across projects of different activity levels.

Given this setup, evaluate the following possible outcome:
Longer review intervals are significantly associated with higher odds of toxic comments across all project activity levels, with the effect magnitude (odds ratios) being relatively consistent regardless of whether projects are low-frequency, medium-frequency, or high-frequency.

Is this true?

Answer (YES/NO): NO